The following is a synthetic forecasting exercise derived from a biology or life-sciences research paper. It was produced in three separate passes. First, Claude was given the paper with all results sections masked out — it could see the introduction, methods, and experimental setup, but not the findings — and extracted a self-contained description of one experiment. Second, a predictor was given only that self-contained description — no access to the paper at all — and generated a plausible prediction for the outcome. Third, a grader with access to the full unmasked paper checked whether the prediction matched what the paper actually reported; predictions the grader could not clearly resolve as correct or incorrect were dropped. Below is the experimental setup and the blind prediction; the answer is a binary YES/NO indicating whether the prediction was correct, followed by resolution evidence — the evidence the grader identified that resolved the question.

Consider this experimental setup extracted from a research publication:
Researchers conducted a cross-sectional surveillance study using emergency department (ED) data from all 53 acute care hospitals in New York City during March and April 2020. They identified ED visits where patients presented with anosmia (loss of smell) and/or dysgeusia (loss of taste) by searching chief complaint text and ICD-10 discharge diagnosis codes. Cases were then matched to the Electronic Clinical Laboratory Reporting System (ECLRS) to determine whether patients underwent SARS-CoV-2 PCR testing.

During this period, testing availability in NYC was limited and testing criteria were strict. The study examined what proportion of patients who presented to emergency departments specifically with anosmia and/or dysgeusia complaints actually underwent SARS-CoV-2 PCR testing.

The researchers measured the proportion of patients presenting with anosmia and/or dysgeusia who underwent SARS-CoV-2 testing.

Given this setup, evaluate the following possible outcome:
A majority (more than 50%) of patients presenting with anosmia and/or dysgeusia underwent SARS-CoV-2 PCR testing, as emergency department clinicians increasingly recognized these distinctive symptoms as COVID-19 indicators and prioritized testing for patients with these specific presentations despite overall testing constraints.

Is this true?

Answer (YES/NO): NO